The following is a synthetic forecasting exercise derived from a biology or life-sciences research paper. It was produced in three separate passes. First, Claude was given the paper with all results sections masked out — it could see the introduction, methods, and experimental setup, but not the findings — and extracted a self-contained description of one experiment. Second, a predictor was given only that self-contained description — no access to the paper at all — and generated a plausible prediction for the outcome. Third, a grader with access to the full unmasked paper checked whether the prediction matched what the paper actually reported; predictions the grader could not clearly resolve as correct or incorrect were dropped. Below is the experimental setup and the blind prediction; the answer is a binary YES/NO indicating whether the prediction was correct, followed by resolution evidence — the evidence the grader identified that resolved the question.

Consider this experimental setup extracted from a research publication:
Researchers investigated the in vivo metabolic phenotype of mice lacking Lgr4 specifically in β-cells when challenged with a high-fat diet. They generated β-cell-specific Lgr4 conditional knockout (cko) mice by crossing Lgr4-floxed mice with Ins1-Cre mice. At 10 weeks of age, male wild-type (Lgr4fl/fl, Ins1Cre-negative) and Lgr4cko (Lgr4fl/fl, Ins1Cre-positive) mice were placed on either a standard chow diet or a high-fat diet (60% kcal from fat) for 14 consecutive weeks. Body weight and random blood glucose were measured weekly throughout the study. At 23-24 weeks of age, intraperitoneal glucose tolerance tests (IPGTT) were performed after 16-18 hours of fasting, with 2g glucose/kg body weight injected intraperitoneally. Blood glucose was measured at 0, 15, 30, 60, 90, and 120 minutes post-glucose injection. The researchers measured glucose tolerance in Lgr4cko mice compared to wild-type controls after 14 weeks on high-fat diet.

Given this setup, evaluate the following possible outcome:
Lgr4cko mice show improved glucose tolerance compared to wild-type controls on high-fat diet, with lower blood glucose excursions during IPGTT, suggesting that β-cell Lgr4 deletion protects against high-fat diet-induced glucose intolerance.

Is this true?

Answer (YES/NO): NO